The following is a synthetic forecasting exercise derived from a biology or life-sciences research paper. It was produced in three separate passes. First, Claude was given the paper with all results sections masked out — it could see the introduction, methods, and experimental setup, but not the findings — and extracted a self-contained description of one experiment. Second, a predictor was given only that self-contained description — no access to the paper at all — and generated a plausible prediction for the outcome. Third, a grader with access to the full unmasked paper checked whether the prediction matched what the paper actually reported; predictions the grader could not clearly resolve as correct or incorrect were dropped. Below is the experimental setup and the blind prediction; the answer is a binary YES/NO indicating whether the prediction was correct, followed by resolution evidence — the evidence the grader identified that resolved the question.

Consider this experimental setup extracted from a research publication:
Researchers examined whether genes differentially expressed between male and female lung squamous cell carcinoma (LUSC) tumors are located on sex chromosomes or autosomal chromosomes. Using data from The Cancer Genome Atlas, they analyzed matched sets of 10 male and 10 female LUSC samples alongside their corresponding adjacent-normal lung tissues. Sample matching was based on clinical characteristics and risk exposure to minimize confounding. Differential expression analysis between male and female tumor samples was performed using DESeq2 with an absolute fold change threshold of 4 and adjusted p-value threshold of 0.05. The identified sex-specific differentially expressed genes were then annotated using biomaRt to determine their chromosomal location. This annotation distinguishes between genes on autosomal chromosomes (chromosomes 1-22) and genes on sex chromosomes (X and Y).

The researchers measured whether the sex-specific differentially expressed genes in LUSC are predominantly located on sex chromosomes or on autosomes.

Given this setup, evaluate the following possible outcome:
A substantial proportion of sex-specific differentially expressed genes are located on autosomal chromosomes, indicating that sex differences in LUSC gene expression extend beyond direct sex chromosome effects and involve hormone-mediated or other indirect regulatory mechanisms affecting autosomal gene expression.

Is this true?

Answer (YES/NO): YES